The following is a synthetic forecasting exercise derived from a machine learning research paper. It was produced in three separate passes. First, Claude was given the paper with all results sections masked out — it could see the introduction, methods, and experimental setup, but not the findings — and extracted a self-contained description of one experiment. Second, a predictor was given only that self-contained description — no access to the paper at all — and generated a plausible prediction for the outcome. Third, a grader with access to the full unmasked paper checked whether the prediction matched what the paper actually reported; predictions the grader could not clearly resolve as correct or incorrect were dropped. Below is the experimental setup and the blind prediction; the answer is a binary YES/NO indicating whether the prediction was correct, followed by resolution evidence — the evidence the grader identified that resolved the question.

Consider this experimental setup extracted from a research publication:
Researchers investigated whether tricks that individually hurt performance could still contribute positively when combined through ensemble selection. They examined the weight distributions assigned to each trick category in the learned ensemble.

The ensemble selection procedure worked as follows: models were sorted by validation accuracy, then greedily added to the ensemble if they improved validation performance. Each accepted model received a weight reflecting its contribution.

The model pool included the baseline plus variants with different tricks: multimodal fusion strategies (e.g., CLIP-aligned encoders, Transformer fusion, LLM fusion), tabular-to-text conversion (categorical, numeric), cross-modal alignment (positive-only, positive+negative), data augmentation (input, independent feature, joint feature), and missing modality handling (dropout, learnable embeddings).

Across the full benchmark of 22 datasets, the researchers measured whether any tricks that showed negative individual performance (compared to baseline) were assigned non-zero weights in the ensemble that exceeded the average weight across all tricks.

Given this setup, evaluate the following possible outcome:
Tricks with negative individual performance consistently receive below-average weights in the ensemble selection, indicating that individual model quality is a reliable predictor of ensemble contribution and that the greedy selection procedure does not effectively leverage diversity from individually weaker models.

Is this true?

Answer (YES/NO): NO